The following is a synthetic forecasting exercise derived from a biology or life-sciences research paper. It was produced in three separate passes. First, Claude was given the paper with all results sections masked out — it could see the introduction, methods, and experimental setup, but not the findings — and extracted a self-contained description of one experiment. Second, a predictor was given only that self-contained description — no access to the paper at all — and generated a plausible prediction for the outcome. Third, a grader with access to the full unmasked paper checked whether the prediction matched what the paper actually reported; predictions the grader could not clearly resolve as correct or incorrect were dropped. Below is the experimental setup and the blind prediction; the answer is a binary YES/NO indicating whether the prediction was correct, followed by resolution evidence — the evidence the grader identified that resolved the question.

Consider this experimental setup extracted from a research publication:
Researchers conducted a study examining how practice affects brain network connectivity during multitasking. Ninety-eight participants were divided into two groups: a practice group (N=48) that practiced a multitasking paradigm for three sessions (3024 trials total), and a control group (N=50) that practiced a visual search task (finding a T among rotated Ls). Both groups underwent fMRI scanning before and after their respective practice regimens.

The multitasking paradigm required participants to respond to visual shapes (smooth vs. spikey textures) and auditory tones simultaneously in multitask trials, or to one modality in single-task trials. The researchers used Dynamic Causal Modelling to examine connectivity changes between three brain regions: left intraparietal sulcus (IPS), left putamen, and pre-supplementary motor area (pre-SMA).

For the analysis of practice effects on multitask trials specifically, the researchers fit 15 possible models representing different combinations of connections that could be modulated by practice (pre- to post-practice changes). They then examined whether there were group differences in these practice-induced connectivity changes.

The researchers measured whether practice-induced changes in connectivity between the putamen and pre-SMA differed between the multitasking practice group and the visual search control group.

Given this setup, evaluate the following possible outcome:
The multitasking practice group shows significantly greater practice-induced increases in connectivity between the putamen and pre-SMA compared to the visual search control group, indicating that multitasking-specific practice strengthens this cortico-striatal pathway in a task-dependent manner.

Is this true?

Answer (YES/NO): NO